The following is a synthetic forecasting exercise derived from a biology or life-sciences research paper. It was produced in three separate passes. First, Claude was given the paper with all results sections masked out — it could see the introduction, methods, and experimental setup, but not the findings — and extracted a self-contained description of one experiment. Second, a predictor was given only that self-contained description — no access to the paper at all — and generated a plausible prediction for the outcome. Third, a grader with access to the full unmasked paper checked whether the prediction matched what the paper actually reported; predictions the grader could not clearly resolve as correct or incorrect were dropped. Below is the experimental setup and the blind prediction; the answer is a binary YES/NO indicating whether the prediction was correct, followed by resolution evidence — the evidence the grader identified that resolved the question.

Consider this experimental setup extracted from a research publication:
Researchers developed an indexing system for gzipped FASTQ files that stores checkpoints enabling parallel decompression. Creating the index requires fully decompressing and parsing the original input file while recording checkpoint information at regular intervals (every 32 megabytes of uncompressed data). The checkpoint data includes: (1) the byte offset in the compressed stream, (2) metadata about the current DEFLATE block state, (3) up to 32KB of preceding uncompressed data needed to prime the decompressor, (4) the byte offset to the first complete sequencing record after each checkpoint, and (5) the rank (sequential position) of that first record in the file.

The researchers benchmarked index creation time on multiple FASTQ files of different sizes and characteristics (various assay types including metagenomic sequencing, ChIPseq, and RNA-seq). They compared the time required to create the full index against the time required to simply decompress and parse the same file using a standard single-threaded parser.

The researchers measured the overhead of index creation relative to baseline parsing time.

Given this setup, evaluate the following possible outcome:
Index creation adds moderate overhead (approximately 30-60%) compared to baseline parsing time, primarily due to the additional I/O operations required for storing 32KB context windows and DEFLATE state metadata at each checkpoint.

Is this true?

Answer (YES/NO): NO